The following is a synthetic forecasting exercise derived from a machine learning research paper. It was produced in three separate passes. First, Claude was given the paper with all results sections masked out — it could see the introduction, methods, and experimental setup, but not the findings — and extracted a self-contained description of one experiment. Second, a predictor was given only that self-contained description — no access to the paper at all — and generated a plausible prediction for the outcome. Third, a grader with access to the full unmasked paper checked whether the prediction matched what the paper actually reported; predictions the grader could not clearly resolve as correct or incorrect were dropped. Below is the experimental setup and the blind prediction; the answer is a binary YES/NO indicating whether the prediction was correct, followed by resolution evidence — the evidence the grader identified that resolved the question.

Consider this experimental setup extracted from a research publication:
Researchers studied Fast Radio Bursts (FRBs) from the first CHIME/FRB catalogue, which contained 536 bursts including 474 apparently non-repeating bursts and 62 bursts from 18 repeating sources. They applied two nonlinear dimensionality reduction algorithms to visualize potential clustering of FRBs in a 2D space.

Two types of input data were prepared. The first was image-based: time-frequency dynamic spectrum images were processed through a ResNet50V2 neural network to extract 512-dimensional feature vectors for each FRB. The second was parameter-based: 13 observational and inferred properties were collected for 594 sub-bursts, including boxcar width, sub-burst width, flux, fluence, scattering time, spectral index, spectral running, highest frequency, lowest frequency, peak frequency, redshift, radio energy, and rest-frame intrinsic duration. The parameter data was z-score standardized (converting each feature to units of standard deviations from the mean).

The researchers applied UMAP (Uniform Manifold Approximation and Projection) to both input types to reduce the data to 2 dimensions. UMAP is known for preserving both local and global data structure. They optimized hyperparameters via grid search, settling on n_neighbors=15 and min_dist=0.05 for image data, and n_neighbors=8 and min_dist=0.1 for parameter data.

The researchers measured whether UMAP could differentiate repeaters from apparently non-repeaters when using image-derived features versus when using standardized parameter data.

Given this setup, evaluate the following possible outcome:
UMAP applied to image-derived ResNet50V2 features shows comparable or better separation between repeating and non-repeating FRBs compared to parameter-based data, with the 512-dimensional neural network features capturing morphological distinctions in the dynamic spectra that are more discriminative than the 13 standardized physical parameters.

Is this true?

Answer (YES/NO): YES